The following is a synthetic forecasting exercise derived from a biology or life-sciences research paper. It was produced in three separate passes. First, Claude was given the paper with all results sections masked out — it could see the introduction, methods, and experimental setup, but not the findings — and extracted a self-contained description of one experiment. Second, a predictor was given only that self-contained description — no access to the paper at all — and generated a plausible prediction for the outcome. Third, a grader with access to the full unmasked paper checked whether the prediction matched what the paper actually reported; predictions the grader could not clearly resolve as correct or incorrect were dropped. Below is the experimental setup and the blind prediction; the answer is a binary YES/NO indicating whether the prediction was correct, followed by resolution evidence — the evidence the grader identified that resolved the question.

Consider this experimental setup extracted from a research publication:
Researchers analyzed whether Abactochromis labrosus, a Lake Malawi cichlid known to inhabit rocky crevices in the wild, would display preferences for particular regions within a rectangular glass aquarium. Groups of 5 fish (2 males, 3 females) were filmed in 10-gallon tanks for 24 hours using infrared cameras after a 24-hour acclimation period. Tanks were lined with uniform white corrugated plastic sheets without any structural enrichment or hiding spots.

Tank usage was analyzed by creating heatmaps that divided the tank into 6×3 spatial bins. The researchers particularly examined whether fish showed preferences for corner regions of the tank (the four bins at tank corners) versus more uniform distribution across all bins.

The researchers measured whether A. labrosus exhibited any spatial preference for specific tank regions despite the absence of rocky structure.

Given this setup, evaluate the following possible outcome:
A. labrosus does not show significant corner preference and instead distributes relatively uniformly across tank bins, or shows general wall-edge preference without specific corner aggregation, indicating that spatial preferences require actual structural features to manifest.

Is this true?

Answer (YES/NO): NO